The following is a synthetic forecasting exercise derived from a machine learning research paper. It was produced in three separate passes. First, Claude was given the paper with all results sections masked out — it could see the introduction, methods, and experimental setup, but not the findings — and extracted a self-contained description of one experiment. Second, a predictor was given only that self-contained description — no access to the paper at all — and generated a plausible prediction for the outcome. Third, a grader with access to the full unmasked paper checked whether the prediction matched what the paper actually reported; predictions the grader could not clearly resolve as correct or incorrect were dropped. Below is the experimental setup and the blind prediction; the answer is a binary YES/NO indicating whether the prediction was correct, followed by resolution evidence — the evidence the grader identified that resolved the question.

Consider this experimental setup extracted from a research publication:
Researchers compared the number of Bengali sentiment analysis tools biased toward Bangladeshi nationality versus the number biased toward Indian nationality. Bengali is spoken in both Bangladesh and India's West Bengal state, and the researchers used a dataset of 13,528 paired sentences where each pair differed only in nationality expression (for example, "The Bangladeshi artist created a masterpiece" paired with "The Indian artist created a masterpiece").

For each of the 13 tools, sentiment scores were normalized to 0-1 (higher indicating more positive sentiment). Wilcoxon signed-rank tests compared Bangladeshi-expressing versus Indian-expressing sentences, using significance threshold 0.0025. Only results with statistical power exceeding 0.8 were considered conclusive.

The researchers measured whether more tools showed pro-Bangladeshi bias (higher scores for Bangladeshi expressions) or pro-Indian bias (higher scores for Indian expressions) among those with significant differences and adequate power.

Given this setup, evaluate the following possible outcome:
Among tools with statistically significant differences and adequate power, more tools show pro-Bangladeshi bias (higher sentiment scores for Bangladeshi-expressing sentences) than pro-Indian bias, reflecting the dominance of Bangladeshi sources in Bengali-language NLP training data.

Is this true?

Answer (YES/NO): YES